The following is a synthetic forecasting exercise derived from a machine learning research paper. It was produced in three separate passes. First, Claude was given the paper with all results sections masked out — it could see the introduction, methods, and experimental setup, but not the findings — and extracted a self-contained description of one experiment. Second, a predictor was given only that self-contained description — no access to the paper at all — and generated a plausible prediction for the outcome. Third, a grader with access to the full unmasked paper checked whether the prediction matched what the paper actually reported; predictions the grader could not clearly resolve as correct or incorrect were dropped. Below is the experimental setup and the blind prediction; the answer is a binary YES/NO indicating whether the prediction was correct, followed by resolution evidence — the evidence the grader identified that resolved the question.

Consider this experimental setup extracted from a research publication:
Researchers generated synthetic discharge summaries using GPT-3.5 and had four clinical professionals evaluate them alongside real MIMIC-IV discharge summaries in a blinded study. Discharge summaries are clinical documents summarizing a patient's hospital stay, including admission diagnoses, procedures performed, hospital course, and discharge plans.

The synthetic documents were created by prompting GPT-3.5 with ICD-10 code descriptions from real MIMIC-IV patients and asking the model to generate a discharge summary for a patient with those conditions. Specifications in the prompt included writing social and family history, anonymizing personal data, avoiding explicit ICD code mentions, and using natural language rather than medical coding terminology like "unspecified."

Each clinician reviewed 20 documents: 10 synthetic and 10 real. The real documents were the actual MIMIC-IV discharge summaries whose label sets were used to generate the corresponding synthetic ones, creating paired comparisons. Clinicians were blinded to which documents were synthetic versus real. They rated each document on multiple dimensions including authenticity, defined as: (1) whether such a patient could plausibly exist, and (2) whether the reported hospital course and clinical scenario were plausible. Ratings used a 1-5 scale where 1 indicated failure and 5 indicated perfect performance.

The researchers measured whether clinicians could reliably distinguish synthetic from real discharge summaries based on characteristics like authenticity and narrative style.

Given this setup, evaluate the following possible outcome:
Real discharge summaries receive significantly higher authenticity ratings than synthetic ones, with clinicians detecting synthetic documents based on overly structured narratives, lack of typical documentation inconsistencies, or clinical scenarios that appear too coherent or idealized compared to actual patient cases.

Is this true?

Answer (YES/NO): NO